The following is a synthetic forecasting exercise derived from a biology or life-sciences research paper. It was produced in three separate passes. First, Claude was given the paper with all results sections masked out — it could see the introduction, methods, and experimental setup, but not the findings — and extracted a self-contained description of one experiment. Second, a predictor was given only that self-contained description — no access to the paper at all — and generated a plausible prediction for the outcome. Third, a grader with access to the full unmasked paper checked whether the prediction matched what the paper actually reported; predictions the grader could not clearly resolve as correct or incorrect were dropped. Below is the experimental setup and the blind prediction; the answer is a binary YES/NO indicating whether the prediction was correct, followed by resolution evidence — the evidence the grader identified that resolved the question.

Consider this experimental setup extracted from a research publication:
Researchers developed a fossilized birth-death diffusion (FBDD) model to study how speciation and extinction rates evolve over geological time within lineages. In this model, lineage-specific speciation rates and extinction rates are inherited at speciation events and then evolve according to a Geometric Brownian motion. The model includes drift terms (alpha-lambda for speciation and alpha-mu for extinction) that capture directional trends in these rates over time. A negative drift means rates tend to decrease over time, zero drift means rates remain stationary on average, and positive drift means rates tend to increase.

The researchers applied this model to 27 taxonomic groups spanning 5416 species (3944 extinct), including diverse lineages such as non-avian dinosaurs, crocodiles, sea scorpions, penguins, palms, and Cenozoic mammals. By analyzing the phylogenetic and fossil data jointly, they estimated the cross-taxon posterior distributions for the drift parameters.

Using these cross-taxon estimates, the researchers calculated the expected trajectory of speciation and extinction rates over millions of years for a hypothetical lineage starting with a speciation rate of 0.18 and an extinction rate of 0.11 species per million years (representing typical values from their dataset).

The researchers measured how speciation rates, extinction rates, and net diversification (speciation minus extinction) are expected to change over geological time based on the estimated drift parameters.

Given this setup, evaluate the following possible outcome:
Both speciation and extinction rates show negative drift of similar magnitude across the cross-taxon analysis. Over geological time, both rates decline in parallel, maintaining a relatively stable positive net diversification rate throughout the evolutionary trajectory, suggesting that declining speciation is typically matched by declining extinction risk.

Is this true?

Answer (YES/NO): NO